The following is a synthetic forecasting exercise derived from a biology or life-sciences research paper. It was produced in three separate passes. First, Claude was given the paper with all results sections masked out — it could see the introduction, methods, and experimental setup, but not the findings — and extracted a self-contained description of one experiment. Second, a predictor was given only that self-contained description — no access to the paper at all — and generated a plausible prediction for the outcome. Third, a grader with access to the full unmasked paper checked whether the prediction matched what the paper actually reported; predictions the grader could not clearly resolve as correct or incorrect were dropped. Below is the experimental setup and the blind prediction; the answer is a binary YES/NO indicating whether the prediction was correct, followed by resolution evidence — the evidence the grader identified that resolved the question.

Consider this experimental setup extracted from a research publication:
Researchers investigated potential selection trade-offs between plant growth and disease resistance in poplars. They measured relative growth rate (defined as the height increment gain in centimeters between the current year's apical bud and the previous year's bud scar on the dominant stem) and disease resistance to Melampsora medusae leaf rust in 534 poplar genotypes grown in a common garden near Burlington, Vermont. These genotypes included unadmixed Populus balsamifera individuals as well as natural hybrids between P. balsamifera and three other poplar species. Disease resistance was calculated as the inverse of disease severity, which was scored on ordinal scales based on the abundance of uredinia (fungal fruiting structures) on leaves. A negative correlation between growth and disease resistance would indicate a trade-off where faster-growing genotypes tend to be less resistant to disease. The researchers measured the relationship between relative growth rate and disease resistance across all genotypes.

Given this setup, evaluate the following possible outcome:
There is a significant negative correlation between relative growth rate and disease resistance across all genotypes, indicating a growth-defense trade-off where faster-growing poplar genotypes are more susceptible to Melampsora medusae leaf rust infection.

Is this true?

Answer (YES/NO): NO